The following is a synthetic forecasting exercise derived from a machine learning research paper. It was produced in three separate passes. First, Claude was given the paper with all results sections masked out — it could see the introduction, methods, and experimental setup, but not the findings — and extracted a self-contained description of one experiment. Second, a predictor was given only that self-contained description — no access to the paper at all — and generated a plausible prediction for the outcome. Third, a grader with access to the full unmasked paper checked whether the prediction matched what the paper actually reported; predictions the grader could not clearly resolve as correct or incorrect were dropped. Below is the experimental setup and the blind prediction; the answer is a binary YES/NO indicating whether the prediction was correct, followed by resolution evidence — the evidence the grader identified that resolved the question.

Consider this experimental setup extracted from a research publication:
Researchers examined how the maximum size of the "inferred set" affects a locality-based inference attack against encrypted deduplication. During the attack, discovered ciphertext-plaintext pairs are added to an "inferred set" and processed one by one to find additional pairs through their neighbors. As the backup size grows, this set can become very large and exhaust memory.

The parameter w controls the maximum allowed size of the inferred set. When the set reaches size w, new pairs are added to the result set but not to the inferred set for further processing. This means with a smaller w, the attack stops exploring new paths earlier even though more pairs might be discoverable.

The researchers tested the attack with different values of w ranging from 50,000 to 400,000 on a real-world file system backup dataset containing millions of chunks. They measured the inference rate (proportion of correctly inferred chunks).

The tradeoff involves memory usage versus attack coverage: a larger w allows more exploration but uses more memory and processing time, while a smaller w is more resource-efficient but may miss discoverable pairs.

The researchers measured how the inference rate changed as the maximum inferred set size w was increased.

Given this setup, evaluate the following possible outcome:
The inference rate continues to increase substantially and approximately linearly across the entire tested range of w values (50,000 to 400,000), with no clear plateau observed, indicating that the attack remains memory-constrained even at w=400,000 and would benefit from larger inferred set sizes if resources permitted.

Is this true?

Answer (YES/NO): NO